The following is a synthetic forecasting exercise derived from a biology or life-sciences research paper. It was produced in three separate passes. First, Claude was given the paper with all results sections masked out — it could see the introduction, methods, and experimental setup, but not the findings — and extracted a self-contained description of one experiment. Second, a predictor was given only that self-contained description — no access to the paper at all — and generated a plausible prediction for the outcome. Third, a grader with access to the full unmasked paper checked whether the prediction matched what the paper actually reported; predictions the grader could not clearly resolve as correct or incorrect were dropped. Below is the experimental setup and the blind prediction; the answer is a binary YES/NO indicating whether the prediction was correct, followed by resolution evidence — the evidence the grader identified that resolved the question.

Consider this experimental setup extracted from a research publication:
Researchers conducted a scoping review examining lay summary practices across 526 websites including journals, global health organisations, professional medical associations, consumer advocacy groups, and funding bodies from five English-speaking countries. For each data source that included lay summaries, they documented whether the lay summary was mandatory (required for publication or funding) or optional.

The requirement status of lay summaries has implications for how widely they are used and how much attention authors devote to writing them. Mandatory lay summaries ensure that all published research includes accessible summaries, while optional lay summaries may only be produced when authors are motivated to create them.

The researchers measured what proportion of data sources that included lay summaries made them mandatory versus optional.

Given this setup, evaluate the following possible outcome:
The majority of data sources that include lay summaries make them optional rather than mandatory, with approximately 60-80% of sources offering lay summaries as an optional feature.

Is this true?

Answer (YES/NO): NO